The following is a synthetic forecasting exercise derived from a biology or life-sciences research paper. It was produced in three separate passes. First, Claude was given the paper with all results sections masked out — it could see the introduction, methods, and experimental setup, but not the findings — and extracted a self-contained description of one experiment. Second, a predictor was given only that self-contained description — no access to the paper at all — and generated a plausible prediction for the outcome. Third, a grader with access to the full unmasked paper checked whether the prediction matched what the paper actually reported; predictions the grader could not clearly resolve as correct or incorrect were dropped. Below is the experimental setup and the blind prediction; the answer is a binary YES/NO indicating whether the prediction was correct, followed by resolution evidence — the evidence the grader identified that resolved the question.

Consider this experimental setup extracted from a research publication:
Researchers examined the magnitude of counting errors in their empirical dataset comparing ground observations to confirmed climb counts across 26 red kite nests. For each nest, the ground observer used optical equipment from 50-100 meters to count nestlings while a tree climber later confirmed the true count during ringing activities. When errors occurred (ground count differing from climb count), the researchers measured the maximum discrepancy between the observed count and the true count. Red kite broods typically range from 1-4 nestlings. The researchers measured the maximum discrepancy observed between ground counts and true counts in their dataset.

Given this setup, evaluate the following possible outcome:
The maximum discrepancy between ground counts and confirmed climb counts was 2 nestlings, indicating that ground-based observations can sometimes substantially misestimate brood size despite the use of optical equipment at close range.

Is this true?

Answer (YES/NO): NO